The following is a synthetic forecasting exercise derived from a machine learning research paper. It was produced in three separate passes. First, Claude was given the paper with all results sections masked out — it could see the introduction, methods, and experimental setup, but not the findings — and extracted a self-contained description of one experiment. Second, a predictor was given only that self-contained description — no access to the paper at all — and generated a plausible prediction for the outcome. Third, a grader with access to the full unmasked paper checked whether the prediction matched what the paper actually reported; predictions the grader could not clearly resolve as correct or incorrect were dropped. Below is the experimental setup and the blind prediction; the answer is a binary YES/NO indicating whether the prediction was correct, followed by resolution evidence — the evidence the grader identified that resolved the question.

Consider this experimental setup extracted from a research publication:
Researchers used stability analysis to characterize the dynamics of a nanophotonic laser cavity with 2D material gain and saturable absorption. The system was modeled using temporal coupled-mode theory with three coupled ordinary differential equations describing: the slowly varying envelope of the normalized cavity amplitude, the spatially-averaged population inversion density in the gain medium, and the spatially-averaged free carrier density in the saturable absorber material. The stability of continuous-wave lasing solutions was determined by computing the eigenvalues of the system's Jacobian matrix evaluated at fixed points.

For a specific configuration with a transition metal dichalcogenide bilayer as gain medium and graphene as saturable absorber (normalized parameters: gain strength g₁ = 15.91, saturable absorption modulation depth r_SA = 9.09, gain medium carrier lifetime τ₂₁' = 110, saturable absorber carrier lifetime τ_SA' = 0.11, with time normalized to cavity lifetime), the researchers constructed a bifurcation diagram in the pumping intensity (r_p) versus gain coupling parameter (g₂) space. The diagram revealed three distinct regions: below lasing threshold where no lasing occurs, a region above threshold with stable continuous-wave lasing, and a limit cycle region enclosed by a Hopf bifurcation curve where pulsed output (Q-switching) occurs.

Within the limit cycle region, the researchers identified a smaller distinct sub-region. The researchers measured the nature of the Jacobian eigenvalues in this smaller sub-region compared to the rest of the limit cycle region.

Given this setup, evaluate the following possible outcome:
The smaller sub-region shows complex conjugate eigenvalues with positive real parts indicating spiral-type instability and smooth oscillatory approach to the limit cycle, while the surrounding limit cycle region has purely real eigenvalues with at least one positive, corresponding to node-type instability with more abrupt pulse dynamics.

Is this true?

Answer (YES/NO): NO